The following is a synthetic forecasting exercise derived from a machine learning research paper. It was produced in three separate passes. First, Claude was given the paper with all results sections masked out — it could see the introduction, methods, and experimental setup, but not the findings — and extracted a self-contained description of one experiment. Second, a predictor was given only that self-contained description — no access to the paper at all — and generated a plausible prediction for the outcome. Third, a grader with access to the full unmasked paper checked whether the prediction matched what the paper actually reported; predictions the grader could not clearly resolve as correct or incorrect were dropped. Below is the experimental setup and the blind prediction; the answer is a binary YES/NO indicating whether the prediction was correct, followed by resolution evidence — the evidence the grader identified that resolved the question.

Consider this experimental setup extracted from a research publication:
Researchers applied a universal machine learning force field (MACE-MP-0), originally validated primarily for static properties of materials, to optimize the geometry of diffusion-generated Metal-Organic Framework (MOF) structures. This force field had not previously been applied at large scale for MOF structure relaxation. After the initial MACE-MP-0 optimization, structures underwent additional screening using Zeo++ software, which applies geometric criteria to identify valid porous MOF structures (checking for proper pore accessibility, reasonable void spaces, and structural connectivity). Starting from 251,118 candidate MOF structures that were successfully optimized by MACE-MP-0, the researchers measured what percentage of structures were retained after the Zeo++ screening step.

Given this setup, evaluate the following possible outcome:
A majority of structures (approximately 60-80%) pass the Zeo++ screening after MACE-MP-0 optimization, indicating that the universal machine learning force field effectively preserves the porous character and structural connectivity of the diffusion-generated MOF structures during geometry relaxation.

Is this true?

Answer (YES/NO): YES